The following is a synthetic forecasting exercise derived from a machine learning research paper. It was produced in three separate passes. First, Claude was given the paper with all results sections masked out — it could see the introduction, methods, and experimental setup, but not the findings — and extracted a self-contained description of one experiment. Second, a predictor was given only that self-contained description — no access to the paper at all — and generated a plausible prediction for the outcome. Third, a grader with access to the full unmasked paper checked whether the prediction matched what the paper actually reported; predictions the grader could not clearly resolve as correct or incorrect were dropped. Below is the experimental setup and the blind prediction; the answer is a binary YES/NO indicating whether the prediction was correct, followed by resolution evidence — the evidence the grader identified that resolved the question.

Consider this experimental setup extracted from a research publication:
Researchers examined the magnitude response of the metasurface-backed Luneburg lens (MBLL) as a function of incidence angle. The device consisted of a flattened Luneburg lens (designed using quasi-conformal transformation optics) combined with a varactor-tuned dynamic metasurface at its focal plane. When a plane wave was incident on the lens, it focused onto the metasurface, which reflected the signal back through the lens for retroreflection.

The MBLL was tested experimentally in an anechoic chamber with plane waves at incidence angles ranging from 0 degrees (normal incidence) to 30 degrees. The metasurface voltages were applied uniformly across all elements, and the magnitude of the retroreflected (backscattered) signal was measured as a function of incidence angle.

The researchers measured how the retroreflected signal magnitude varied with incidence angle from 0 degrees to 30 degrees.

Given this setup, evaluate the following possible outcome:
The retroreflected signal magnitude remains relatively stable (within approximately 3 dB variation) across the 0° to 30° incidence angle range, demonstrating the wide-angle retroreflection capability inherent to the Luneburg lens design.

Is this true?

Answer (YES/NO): NO